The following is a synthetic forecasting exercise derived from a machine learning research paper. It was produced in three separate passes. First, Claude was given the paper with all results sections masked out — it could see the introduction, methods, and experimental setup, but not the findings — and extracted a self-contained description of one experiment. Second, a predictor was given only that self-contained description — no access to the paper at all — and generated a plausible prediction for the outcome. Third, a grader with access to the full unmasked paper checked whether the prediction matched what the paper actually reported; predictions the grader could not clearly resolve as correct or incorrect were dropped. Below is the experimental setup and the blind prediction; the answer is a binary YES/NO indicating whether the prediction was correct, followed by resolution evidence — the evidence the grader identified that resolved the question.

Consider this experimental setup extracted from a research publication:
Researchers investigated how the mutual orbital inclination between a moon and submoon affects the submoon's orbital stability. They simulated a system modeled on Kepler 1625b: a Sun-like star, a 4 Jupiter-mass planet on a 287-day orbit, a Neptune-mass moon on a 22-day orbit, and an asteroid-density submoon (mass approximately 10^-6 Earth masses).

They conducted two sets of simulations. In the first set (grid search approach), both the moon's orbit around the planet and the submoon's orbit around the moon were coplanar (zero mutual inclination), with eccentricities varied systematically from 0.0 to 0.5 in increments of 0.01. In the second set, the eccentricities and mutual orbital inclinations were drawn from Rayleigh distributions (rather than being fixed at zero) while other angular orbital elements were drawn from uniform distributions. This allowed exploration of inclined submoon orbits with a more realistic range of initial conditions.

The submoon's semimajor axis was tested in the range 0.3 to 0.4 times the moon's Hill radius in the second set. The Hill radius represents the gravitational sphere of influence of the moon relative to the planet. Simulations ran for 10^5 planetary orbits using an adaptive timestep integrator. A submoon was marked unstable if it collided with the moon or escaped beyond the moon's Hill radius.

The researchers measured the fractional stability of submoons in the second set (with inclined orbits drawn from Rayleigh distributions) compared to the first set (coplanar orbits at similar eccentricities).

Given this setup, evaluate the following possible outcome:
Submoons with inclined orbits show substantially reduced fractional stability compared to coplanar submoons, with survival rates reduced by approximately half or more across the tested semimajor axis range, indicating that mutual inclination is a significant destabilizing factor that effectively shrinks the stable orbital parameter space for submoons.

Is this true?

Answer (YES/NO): NO